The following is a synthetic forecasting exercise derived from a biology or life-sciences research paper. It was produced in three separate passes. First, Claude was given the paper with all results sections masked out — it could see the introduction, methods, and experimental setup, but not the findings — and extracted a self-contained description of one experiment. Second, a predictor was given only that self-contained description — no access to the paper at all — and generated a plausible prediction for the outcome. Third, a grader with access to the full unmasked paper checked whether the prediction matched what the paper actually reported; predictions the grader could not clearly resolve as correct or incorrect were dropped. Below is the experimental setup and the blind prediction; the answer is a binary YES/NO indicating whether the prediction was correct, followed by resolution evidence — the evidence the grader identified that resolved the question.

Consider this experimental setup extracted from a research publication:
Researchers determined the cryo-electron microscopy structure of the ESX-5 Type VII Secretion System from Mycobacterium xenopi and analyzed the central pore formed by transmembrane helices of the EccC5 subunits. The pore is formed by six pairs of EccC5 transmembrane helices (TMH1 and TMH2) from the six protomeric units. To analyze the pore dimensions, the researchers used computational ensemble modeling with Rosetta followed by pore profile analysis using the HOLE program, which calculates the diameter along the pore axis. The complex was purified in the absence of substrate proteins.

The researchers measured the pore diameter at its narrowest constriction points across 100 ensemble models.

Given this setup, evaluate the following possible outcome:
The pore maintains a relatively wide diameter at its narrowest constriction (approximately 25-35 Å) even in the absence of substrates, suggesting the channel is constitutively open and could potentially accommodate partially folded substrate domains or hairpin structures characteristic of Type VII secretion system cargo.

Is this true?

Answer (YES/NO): NO